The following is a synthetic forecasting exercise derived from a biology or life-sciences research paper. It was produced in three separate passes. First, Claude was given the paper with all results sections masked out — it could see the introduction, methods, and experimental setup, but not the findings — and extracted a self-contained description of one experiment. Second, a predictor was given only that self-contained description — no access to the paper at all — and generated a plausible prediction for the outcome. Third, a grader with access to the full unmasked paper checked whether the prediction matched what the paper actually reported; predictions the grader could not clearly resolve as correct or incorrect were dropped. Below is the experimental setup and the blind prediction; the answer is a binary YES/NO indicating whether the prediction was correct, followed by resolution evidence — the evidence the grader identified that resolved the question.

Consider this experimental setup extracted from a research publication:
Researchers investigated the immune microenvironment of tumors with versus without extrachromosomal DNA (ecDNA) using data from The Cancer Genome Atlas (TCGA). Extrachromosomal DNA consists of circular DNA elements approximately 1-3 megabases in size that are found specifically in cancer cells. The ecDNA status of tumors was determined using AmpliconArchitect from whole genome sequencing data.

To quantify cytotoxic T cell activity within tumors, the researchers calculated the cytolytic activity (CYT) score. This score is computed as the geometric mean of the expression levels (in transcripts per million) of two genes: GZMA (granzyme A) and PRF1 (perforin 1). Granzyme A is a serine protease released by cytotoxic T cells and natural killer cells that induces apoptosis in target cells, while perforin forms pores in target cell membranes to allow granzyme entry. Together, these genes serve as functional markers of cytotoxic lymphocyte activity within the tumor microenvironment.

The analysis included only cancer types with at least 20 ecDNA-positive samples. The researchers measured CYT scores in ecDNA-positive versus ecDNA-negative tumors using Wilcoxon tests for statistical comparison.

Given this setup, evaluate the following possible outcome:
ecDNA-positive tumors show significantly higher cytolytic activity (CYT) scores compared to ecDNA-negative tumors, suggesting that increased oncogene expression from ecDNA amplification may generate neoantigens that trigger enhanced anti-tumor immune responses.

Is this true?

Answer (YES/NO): NO